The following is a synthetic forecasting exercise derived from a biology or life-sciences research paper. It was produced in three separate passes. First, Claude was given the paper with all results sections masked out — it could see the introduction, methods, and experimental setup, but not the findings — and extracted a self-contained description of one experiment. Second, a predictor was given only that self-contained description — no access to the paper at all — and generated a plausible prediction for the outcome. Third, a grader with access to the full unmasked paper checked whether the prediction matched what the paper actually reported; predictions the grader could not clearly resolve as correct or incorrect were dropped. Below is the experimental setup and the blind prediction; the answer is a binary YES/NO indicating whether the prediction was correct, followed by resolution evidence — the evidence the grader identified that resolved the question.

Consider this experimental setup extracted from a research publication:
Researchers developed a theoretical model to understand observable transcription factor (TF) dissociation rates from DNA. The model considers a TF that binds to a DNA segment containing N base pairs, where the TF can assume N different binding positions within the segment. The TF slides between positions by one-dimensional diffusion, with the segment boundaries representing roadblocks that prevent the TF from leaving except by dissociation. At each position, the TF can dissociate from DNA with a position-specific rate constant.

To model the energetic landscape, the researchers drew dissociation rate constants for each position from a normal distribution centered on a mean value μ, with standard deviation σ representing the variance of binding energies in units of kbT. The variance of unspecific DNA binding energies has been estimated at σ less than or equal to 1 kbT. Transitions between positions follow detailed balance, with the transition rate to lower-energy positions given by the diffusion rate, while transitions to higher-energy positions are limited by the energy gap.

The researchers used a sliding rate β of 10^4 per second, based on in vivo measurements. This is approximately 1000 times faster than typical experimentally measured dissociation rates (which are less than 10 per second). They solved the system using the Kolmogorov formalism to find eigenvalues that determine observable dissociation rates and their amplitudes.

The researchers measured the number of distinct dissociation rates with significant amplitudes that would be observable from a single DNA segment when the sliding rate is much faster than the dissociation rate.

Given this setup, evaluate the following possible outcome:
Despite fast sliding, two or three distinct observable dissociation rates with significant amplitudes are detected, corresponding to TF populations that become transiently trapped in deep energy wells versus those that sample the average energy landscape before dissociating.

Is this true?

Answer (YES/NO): NO